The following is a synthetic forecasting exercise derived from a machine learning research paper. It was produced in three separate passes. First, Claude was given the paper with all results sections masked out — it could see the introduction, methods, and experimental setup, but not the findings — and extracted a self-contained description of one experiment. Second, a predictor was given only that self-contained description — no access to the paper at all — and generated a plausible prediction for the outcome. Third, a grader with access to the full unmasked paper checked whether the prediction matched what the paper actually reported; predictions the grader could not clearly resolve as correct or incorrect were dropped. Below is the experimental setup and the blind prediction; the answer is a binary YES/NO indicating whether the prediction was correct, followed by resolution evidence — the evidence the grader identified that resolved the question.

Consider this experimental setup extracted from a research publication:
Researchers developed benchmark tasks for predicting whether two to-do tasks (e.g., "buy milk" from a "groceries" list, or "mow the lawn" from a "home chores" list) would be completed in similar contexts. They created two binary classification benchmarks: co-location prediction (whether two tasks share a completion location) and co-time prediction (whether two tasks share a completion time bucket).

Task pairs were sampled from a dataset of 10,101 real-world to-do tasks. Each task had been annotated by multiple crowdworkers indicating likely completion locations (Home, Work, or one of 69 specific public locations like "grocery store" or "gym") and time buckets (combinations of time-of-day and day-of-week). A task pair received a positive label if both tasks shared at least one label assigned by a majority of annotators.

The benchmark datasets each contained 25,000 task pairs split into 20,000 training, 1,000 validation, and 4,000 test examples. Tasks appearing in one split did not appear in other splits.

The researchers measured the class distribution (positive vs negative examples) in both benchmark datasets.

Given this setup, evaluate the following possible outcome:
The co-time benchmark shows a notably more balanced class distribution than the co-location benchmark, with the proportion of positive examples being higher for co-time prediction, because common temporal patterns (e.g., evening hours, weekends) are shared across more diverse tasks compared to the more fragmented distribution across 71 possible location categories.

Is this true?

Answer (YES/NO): NO